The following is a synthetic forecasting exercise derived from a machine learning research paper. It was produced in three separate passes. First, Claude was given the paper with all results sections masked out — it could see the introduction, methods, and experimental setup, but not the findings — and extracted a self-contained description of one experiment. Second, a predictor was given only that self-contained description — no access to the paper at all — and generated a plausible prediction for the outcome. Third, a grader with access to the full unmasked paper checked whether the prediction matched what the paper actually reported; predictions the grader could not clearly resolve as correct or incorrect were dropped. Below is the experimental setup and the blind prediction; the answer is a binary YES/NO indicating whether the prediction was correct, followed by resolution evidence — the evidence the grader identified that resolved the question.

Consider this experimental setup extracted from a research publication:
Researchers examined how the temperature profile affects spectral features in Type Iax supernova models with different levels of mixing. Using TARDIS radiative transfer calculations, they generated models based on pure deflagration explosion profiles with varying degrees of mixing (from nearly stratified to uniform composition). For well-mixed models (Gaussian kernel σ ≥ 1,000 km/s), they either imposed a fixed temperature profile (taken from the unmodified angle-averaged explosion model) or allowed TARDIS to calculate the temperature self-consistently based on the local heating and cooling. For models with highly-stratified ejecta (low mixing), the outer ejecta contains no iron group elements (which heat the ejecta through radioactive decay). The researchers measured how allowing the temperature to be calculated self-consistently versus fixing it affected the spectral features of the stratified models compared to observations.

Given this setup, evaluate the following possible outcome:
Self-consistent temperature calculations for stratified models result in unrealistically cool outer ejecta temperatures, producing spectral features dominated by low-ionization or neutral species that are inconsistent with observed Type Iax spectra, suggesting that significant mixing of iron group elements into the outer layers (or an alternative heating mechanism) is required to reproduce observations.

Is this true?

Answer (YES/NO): NO